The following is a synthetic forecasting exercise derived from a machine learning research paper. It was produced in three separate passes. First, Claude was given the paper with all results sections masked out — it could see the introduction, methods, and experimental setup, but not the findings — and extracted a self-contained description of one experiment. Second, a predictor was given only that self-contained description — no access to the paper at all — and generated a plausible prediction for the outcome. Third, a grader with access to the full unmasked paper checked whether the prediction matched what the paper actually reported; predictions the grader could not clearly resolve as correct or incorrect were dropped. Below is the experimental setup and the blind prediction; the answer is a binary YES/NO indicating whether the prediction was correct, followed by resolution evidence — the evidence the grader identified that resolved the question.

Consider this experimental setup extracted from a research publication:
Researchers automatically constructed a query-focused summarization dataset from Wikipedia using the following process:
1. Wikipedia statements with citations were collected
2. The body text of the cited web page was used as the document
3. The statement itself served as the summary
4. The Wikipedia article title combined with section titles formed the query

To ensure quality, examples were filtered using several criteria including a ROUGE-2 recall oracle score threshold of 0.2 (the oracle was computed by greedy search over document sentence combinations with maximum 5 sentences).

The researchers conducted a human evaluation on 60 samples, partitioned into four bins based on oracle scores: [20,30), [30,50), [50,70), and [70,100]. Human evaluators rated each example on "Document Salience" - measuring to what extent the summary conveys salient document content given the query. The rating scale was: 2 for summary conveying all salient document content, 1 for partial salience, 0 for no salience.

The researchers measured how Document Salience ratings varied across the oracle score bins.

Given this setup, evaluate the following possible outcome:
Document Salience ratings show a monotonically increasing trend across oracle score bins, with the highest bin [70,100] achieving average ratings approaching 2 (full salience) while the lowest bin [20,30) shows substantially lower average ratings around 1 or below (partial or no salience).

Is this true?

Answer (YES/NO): NO